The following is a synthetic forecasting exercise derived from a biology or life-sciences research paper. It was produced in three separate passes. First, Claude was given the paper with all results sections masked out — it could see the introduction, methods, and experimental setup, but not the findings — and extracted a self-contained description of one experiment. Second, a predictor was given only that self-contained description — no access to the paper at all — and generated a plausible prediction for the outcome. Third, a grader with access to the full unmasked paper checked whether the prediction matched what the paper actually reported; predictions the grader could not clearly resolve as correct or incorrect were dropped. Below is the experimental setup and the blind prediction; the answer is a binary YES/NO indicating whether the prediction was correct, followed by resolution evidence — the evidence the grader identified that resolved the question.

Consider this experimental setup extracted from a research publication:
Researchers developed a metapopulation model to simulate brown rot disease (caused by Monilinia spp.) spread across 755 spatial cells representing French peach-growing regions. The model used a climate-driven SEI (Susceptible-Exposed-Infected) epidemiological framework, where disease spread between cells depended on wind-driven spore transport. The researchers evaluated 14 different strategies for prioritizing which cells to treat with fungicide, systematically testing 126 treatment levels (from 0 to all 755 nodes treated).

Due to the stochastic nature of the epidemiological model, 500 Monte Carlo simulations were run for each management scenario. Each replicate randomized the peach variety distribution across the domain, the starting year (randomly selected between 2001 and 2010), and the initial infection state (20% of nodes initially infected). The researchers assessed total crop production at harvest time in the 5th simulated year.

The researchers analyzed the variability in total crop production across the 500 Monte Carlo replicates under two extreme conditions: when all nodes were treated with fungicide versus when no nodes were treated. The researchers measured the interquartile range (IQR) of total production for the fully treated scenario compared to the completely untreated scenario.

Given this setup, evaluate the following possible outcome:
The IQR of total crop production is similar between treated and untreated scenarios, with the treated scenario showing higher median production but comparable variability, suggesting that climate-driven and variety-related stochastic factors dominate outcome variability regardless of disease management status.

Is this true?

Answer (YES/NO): NO